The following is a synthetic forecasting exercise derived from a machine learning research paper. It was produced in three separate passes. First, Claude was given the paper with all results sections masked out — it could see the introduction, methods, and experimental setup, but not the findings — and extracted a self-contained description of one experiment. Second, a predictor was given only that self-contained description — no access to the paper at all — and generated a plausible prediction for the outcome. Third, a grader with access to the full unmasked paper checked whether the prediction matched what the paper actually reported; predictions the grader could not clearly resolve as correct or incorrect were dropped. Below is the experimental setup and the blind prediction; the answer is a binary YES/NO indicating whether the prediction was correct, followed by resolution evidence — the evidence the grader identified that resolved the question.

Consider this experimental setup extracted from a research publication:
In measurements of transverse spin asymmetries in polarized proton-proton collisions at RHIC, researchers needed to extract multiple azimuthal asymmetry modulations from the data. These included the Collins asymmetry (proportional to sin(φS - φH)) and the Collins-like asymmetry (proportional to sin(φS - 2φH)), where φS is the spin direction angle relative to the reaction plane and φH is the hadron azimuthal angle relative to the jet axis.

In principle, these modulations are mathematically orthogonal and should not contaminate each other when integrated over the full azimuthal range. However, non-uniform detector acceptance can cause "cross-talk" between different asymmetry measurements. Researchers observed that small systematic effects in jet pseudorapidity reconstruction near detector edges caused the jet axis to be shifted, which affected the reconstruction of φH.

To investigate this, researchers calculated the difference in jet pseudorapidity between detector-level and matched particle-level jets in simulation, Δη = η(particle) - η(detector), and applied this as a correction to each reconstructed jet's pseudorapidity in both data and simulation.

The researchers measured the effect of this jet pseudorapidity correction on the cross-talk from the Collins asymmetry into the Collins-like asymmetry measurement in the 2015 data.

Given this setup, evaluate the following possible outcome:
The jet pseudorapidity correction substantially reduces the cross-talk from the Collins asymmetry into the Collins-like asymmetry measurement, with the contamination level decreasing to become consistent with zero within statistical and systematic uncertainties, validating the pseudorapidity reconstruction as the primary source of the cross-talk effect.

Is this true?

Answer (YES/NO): NO